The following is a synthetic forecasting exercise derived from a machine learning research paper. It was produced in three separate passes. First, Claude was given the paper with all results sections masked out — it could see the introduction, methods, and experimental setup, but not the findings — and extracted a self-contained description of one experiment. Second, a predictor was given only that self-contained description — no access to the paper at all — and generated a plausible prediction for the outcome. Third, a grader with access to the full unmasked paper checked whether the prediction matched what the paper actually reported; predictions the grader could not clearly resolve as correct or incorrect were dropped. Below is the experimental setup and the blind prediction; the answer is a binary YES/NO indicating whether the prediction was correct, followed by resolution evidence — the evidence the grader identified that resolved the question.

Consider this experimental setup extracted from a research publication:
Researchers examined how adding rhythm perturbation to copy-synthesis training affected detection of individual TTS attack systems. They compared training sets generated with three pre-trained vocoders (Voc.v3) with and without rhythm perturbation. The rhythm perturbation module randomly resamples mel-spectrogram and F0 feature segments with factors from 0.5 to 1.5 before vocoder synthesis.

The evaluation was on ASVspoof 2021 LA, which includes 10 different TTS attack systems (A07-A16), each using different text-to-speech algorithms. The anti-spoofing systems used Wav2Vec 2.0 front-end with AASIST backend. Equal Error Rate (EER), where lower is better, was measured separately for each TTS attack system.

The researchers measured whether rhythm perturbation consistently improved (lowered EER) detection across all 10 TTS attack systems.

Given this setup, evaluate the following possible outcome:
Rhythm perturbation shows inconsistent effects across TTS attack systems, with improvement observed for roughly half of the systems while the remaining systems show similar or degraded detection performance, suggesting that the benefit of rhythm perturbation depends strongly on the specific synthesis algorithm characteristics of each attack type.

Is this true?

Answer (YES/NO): NO